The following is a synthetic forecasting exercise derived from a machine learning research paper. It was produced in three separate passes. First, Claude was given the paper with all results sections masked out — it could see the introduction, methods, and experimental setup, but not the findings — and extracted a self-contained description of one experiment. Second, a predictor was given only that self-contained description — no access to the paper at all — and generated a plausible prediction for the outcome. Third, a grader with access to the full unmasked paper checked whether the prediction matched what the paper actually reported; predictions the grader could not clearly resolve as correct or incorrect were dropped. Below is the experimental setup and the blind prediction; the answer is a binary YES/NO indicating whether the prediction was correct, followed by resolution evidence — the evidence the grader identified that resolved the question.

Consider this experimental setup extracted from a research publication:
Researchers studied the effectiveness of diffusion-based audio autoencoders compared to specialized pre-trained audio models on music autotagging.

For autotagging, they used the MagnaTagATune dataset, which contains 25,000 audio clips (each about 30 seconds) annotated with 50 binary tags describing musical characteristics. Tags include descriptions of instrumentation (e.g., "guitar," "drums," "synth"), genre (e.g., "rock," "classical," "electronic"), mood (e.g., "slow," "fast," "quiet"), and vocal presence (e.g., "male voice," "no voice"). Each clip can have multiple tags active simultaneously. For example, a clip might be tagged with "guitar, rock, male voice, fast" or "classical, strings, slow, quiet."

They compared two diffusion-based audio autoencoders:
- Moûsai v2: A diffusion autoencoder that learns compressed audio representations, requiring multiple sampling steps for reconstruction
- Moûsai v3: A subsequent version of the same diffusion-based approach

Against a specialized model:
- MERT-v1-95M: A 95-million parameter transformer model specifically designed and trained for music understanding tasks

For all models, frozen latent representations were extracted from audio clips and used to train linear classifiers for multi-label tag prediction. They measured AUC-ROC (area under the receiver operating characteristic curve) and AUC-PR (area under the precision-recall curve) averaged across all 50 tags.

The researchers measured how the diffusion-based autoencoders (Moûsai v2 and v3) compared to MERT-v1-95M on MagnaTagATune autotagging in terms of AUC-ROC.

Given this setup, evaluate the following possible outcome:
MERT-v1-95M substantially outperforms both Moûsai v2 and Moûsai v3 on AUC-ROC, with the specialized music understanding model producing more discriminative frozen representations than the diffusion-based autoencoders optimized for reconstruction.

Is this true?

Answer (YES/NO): YES